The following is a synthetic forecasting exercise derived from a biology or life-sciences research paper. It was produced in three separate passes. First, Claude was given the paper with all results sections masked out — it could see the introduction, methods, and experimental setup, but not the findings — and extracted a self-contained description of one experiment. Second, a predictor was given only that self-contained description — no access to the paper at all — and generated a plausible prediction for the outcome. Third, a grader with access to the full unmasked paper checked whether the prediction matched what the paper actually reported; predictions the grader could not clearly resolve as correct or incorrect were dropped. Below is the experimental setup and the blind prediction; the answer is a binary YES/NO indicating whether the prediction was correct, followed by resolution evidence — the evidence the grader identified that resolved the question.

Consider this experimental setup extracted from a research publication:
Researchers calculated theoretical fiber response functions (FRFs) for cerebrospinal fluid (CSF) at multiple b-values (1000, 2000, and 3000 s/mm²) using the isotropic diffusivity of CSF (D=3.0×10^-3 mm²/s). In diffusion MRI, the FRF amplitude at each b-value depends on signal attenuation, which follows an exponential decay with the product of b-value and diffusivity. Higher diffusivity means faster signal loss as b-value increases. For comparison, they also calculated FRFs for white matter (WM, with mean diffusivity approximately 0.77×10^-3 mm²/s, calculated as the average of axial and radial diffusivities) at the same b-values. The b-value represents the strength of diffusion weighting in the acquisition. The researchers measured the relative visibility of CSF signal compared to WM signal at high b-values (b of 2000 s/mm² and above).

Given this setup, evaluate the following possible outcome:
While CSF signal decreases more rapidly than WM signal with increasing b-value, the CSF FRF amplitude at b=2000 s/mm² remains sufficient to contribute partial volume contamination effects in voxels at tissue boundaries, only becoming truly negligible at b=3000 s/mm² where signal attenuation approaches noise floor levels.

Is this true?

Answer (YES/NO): NO